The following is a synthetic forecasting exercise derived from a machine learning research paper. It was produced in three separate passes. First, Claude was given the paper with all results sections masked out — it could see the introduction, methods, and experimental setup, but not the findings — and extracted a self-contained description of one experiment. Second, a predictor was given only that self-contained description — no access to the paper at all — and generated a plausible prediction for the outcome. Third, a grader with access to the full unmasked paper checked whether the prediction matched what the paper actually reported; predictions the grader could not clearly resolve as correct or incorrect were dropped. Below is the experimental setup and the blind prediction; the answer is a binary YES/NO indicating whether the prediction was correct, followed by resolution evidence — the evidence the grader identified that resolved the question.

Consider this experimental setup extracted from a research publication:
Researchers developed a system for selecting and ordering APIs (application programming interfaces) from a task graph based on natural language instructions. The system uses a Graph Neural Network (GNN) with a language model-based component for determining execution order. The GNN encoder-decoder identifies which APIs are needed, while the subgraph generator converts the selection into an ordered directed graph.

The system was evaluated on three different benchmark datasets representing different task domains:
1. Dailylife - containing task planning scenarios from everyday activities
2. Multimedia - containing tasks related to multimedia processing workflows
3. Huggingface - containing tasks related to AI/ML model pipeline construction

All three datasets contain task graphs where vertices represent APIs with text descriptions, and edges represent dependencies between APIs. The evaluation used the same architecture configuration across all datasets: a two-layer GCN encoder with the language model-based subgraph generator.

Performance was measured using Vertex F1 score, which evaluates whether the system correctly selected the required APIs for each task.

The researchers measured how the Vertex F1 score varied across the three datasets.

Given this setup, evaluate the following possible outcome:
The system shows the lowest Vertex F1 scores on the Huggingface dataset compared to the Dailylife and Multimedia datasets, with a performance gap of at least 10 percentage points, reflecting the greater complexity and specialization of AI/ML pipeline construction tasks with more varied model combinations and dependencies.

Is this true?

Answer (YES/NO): NO